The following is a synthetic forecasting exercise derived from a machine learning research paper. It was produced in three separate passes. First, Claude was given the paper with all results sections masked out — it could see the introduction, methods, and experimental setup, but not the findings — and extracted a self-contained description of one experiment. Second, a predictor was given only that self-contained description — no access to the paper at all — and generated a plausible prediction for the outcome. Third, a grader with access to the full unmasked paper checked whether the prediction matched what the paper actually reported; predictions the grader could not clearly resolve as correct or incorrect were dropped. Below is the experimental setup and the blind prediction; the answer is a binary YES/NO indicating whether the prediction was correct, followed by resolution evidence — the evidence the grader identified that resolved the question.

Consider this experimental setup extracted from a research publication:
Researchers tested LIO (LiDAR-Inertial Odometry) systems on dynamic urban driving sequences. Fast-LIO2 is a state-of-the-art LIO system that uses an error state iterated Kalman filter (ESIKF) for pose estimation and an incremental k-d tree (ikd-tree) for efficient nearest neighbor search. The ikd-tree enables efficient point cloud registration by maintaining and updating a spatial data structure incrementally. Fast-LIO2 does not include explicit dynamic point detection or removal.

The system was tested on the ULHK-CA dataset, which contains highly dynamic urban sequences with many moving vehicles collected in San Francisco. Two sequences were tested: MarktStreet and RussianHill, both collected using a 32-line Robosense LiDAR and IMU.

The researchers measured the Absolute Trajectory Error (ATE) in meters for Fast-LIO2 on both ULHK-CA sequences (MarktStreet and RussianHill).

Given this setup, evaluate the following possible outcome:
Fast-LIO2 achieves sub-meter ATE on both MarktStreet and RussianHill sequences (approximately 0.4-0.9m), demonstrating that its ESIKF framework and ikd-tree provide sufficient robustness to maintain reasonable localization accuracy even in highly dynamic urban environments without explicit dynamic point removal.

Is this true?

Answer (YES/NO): NO